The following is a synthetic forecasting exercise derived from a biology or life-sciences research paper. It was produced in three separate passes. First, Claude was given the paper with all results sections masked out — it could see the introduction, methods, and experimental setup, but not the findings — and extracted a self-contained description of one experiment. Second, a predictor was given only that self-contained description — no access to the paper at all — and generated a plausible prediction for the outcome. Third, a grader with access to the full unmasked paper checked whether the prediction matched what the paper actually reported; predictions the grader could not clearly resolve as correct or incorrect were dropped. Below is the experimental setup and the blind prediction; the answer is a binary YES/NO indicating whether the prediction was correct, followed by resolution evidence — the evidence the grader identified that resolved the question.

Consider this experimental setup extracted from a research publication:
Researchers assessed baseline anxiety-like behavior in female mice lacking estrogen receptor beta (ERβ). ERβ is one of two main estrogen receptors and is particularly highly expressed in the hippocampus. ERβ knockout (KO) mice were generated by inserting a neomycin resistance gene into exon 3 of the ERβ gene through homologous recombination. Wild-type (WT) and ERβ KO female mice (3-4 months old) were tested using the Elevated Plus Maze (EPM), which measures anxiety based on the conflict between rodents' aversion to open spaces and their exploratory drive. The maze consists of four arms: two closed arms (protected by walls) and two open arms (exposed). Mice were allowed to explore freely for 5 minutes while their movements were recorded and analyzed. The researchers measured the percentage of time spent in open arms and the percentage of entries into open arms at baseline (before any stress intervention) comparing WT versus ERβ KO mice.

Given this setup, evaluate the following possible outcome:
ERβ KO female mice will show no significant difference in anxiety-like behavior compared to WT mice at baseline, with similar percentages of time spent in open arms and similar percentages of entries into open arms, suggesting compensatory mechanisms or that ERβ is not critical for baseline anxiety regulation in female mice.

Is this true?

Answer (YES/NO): NO